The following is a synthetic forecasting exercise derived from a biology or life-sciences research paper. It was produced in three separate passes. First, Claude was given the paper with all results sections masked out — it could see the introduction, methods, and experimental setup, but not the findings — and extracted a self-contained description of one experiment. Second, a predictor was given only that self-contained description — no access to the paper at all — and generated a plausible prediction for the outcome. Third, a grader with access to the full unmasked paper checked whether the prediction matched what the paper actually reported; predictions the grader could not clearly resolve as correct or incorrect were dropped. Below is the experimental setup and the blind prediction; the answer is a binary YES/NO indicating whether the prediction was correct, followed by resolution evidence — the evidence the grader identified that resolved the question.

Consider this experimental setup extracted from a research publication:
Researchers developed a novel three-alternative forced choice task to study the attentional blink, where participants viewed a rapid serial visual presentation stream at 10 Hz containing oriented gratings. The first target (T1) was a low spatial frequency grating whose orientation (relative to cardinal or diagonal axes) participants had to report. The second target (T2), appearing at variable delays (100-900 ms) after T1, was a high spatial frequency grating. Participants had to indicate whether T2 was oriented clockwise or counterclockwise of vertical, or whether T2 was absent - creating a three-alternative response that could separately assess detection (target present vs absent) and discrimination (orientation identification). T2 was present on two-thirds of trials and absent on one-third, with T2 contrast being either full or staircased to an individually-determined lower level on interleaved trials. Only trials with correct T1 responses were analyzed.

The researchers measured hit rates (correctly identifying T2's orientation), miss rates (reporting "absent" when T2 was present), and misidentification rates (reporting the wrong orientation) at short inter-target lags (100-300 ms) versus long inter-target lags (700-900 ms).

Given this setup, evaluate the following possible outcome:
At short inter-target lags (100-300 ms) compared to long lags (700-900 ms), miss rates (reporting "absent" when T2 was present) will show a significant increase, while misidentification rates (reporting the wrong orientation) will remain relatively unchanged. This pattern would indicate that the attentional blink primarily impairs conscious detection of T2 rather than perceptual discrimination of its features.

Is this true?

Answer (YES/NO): NO